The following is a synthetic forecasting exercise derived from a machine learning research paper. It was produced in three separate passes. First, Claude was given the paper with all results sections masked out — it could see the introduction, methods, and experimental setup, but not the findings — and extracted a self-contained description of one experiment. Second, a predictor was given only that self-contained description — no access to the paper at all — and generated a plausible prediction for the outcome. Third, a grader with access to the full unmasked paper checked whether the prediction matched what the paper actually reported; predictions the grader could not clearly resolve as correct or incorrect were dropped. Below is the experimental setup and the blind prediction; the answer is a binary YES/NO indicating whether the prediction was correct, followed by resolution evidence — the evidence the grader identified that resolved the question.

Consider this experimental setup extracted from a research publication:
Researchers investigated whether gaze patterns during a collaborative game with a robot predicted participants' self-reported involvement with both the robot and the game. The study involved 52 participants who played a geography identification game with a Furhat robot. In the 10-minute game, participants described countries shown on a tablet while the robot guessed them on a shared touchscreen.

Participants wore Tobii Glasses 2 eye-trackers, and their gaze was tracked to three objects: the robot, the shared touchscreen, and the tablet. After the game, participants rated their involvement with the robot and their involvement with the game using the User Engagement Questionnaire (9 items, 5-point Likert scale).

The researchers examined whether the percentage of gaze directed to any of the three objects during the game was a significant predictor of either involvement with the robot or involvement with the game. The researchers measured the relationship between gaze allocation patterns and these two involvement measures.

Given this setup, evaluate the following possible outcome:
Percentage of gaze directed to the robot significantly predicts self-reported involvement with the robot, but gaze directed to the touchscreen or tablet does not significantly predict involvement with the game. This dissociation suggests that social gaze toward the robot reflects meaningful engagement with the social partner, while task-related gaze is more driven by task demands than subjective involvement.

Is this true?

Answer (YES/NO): NO